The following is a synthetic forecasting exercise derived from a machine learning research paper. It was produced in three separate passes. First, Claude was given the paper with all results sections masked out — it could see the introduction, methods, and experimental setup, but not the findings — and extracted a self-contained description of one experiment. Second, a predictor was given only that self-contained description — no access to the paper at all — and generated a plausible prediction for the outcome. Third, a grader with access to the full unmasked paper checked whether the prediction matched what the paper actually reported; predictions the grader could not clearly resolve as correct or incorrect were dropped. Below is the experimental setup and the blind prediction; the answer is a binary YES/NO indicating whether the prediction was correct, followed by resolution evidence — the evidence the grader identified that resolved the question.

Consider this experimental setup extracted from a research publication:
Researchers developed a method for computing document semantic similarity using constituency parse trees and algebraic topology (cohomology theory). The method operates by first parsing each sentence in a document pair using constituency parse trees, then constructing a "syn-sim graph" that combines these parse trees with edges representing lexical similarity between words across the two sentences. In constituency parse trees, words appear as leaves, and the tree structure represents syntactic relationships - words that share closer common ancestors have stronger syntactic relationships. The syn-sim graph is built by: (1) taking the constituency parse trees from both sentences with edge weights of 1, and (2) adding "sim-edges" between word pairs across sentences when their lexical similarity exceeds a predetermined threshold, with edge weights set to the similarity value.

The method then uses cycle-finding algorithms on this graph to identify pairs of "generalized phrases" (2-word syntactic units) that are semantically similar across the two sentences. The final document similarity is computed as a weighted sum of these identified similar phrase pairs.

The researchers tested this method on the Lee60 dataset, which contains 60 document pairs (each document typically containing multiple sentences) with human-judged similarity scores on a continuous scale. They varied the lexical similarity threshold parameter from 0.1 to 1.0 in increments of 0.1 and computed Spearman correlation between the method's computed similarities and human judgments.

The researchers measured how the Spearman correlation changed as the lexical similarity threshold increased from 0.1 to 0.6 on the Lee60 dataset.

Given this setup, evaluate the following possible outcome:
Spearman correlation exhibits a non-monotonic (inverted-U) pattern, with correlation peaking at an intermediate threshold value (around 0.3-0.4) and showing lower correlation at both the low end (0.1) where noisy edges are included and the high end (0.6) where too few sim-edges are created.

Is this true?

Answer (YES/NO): NO